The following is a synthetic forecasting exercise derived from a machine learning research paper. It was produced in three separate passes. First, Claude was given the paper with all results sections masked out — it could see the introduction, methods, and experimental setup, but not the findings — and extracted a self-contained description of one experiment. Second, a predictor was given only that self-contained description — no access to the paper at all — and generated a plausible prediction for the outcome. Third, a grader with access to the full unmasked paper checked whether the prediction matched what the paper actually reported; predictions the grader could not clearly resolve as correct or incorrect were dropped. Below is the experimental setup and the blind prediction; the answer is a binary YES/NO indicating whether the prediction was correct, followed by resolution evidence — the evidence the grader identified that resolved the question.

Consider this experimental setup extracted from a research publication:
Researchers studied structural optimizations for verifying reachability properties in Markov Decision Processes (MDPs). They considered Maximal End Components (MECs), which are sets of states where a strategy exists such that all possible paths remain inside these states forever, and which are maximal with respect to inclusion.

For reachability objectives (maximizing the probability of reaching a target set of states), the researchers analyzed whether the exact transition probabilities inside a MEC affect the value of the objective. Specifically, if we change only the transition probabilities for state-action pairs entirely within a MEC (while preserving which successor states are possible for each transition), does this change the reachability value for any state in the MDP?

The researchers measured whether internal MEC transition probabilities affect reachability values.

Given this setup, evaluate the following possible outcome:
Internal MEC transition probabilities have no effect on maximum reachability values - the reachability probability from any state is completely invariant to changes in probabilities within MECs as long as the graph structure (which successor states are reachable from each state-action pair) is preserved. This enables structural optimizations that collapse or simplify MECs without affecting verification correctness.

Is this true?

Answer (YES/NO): YES